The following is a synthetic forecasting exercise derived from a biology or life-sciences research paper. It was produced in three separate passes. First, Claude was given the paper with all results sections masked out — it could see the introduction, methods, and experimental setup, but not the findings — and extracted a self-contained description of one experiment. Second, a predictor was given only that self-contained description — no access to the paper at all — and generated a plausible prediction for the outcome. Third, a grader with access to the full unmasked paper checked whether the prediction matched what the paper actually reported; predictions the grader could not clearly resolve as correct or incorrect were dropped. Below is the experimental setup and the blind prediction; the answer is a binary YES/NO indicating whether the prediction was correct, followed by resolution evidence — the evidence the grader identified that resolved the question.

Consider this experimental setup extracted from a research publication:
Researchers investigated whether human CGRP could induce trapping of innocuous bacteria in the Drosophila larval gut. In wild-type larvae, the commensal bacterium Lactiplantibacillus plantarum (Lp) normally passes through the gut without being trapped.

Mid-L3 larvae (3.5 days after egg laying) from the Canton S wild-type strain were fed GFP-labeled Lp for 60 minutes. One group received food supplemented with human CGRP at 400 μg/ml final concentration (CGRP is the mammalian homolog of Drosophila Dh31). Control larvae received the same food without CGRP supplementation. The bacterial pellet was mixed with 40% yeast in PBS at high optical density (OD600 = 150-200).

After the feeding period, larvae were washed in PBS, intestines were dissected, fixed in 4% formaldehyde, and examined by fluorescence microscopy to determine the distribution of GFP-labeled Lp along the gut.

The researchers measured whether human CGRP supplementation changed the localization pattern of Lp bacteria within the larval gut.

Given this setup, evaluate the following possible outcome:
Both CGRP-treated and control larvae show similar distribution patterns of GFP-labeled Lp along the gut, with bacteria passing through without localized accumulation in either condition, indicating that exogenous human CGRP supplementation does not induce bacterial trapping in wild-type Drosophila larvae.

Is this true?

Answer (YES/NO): NO